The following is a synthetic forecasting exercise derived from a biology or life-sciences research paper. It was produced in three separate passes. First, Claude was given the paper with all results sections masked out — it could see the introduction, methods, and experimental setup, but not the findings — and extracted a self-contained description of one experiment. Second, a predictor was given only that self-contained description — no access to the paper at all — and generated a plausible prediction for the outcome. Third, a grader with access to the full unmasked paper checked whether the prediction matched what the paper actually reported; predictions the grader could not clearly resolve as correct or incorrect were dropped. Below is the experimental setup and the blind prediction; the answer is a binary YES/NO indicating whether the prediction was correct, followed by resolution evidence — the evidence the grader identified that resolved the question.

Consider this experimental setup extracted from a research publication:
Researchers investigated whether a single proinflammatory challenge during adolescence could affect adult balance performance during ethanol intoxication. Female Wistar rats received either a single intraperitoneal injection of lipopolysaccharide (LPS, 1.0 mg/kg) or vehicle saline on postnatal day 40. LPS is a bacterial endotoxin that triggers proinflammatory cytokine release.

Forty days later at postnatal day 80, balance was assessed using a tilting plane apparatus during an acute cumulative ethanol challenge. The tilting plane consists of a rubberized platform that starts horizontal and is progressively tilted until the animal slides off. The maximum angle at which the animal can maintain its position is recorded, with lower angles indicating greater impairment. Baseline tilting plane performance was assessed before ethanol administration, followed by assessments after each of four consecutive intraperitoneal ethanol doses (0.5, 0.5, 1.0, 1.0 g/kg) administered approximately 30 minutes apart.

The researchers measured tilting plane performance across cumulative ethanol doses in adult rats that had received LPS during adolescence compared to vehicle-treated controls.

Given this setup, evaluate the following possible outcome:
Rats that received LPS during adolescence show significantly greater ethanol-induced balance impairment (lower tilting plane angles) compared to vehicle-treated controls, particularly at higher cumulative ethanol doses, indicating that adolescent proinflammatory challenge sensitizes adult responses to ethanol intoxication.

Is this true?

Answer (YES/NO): NO